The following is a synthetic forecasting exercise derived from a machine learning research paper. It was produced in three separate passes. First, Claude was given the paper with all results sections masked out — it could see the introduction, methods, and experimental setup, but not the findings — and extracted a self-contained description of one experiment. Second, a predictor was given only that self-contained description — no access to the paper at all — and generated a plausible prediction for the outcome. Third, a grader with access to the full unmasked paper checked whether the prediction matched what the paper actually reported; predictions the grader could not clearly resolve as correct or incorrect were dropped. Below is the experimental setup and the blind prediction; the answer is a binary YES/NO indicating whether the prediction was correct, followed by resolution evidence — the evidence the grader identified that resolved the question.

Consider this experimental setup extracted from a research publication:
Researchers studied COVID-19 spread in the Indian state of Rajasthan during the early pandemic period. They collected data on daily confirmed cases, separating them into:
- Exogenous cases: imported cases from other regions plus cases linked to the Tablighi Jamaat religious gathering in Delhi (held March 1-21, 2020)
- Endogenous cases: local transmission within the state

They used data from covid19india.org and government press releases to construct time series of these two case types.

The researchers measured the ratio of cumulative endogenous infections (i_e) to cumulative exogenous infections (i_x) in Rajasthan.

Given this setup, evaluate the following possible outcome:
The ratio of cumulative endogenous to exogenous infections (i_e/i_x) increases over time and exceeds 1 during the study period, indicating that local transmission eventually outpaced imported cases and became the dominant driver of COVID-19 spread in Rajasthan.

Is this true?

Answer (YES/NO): YES